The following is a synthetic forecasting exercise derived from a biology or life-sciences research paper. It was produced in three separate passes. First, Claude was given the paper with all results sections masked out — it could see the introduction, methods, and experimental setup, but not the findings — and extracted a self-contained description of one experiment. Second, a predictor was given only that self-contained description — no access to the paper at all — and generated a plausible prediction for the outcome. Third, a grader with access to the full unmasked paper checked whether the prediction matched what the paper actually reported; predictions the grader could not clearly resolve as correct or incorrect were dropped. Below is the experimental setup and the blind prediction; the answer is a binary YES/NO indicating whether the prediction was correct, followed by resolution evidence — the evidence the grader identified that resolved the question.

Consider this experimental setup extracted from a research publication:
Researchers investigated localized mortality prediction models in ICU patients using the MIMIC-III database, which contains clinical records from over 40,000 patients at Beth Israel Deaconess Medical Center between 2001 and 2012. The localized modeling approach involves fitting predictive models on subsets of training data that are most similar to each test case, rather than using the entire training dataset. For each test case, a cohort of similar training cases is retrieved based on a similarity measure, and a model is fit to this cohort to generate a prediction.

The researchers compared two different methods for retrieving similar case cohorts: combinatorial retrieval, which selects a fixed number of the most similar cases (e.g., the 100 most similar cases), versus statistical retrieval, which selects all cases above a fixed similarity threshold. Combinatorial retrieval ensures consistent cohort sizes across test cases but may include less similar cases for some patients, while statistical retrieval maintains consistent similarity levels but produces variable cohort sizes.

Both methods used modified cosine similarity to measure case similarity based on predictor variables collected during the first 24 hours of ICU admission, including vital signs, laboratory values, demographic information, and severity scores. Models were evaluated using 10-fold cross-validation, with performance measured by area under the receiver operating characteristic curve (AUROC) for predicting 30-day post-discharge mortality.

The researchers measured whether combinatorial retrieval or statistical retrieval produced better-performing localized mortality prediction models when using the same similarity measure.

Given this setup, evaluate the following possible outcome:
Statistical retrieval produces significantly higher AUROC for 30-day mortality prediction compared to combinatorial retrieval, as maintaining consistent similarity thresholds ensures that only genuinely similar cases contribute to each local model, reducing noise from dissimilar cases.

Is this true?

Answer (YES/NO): NO